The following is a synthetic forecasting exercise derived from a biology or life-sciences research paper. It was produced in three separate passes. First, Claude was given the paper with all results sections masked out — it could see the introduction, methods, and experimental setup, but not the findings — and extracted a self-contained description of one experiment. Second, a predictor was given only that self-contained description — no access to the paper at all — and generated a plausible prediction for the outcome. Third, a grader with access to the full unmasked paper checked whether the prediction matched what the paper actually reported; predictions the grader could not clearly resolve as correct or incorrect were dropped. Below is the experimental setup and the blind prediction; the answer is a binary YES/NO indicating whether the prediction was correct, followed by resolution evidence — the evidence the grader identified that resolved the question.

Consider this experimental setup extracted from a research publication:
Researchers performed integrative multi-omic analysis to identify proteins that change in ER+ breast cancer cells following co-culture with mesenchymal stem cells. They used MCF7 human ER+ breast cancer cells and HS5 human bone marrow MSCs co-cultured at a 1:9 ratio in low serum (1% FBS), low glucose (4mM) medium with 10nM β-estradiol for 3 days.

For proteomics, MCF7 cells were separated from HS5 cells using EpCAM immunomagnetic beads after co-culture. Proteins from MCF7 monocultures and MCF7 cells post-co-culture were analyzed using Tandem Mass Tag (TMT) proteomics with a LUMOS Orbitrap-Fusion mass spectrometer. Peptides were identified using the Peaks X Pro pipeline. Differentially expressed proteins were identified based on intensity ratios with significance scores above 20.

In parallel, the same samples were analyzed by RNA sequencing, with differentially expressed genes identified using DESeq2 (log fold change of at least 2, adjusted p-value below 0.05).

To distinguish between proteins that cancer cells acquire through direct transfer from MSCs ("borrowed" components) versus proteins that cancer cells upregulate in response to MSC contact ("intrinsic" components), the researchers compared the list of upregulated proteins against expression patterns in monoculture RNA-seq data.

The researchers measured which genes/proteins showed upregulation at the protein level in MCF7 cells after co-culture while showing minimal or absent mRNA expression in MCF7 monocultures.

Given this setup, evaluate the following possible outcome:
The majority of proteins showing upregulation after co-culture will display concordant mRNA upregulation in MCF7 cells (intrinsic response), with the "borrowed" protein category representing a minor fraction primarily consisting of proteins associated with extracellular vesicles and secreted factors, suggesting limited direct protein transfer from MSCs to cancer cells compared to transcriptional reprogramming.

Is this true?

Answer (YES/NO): NO